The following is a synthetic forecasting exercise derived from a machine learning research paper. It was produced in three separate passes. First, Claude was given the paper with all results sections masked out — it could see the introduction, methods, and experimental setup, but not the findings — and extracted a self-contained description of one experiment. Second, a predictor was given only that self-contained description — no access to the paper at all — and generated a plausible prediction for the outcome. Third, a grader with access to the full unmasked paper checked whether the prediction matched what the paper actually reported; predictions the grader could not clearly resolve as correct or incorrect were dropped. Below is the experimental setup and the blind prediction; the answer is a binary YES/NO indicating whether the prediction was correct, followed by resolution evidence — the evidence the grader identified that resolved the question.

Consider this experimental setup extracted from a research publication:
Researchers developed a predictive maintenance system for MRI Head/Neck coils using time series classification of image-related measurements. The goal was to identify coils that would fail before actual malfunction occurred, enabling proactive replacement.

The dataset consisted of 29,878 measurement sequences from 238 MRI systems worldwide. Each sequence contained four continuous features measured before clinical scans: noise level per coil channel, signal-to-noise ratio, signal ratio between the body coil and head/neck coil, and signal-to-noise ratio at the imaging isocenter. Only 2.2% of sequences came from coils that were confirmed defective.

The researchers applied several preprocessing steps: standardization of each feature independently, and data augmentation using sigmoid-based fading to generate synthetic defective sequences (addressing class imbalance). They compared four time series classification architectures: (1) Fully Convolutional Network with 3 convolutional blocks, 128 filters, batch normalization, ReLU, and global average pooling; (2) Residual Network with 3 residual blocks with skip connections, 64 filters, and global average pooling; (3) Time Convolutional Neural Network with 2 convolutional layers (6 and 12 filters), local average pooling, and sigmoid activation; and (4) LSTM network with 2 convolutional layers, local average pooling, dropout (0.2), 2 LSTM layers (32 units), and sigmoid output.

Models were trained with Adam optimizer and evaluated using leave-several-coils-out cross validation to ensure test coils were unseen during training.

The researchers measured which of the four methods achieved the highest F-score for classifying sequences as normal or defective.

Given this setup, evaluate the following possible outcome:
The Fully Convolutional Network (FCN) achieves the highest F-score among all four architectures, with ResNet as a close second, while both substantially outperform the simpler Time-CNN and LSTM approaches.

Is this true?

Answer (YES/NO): NO